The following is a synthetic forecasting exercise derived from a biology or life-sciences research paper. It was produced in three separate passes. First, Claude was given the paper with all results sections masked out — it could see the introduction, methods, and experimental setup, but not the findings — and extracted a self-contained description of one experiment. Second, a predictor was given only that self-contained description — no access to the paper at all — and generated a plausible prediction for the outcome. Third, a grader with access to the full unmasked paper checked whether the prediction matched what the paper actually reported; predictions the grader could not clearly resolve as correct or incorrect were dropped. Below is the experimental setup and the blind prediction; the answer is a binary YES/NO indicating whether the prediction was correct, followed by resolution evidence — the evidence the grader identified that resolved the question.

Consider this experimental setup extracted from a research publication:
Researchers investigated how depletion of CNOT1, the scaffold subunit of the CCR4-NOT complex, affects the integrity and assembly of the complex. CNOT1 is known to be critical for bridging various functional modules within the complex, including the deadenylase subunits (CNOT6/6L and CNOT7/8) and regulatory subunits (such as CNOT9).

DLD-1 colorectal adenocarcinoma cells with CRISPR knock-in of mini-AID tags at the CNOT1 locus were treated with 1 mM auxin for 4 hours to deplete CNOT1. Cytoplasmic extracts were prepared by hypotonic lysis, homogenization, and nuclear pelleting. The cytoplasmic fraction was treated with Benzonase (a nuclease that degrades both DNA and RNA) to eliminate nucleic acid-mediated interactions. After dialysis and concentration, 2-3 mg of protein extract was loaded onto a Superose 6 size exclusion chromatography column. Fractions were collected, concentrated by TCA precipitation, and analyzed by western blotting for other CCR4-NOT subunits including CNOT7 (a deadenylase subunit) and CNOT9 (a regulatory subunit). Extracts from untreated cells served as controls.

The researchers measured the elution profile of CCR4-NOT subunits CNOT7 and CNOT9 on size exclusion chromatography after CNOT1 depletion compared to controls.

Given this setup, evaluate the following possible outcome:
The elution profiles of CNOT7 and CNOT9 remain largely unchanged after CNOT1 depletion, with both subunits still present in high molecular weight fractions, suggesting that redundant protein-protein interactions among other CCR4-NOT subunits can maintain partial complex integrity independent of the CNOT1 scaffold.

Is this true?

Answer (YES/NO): NO